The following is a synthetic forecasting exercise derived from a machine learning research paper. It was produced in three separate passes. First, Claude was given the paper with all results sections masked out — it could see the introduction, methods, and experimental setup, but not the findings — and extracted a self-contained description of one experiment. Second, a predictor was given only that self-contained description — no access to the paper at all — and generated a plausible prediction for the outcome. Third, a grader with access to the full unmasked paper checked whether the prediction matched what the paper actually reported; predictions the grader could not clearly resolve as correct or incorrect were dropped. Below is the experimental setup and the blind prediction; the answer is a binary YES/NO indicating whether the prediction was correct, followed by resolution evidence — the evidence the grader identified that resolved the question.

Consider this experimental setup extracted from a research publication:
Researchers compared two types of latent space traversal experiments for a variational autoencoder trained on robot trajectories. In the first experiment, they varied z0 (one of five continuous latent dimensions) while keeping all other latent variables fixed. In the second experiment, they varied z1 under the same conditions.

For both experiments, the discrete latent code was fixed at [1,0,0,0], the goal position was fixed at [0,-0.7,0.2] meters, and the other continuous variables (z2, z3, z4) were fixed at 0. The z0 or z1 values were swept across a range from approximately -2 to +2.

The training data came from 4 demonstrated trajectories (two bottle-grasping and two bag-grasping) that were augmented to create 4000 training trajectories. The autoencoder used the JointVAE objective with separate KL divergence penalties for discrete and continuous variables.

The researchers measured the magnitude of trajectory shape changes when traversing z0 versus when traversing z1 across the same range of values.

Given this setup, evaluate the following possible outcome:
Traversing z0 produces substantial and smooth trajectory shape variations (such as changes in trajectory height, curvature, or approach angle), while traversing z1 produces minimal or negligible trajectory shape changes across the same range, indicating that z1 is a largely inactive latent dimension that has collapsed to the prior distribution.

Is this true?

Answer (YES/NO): NO